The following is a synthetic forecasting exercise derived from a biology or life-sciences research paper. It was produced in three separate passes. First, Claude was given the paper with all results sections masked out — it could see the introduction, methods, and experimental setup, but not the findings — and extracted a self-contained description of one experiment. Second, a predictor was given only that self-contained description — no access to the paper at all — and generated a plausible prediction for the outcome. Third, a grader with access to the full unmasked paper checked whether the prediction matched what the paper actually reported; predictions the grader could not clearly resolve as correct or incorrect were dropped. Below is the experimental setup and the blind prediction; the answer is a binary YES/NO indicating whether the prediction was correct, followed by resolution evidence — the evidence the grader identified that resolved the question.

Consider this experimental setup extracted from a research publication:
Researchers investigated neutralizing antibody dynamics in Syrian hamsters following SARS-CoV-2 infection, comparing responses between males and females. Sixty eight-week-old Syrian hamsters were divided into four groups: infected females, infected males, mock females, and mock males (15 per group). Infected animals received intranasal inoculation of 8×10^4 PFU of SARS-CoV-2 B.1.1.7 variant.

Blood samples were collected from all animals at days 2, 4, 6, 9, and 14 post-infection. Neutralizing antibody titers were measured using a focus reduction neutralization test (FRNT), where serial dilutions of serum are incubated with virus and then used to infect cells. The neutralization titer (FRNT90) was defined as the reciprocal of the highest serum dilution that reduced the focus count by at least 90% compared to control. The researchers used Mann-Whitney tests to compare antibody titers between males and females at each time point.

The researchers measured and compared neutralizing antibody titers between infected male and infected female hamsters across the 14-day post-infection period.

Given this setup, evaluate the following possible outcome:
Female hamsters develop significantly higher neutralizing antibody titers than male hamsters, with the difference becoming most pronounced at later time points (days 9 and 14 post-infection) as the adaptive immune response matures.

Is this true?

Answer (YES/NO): NO